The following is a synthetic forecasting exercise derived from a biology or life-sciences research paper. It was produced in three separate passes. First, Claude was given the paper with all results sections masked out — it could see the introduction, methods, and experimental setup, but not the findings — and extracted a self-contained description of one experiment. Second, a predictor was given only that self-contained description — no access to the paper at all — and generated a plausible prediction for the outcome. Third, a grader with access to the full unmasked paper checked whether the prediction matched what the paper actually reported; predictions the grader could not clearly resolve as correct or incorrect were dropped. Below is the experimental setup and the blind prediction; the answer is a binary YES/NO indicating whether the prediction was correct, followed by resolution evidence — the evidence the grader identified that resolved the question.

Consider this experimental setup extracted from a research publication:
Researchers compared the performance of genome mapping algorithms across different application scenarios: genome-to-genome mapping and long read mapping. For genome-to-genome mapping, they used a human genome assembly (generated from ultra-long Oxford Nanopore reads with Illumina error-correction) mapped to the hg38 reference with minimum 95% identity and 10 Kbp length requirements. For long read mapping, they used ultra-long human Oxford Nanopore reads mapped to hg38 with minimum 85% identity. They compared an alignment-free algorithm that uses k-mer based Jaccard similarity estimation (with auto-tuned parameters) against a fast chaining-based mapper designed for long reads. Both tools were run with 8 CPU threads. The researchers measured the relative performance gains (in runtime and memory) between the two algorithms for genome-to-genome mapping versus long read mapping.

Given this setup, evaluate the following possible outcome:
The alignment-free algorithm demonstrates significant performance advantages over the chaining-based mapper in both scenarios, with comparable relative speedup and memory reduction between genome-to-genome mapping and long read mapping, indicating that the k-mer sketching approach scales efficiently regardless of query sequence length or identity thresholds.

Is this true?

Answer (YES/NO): NO